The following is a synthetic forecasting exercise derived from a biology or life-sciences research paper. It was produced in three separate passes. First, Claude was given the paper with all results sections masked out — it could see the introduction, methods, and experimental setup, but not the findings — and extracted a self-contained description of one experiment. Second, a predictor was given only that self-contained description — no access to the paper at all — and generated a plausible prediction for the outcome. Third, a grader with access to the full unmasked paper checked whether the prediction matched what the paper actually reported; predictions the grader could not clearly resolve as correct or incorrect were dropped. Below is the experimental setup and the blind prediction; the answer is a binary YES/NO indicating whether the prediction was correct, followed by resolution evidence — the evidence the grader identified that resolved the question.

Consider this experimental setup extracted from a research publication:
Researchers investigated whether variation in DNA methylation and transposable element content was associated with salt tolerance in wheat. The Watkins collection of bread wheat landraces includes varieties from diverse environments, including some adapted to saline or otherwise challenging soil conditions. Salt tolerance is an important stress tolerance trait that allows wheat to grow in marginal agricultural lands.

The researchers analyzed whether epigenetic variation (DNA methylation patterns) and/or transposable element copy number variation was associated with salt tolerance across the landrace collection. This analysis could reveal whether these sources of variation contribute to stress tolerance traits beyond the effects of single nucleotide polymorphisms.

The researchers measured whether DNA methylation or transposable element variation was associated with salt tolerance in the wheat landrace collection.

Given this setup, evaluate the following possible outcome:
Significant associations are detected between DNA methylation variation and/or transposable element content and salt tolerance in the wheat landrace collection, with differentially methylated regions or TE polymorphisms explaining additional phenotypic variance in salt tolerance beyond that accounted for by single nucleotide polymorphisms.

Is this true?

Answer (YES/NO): NO